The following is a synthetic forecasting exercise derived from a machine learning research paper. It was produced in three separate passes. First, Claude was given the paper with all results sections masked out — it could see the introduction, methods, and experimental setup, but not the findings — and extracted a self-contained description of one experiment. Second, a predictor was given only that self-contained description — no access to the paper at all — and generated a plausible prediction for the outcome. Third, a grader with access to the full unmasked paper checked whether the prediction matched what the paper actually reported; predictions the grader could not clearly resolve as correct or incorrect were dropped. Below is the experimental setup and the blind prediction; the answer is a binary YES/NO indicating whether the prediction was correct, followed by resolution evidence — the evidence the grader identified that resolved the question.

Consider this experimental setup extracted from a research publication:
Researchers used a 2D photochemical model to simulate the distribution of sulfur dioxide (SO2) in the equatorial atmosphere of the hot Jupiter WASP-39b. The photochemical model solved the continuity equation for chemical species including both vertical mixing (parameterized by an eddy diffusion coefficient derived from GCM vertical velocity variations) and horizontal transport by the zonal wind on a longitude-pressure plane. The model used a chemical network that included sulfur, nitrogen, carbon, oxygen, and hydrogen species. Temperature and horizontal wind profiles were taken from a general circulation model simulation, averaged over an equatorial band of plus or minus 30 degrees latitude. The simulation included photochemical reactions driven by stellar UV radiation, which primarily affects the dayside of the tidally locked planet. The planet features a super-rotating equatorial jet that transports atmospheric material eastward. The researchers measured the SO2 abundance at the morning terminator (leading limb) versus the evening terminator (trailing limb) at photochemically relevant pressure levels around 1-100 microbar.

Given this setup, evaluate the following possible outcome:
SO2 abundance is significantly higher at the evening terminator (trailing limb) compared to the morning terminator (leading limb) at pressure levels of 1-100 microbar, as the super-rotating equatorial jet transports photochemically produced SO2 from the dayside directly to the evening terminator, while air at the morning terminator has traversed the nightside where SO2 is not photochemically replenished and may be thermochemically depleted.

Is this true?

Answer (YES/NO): NO